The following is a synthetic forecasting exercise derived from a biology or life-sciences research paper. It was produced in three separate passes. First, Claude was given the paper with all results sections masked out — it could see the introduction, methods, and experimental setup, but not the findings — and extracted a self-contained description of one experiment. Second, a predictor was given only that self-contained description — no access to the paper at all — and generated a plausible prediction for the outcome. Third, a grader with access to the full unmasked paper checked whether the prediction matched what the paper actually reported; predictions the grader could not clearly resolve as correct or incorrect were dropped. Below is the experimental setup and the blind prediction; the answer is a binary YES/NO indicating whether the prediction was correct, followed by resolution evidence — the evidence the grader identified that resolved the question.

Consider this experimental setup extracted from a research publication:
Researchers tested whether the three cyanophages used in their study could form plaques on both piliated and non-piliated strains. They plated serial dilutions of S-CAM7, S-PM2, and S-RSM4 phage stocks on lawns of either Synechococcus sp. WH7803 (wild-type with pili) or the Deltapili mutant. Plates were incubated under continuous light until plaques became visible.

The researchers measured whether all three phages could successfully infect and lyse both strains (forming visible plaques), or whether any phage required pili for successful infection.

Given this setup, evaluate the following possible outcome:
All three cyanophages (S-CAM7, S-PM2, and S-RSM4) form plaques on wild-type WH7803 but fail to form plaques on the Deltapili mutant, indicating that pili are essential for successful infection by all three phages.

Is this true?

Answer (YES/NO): NO